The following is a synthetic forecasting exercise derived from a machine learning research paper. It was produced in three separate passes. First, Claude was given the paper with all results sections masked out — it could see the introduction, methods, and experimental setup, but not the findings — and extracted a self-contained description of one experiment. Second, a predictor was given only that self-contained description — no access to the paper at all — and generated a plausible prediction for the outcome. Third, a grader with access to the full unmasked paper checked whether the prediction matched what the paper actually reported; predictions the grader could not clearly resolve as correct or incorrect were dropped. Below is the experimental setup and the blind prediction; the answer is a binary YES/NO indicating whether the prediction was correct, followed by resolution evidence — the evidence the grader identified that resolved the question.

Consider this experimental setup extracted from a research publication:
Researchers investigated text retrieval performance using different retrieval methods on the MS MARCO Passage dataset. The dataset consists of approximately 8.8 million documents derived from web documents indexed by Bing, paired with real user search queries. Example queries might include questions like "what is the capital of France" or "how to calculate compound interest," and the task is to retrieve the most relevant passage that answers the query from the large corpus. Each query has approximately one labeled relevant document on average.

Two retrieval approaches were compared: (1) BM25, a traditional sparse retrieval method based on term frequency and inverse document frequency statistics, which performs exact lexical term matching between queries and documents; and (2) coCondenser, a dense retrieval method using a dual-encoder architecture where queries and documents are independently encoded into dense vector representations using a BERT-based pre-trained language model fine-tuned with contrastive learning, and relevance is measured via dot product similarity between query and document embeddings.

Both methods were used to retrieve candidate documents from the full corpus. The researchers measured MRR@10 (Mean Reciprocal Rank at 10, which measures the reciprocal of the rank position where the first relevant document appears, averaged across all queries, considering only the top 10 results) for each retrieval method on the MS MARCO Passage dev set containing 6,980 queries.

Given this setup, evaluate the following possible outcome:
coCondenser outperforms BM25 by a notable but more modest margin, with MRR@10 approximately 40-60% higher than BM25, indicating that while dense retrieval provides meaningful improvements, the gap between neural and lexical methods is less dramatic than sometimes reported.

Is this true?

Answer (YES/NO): NO